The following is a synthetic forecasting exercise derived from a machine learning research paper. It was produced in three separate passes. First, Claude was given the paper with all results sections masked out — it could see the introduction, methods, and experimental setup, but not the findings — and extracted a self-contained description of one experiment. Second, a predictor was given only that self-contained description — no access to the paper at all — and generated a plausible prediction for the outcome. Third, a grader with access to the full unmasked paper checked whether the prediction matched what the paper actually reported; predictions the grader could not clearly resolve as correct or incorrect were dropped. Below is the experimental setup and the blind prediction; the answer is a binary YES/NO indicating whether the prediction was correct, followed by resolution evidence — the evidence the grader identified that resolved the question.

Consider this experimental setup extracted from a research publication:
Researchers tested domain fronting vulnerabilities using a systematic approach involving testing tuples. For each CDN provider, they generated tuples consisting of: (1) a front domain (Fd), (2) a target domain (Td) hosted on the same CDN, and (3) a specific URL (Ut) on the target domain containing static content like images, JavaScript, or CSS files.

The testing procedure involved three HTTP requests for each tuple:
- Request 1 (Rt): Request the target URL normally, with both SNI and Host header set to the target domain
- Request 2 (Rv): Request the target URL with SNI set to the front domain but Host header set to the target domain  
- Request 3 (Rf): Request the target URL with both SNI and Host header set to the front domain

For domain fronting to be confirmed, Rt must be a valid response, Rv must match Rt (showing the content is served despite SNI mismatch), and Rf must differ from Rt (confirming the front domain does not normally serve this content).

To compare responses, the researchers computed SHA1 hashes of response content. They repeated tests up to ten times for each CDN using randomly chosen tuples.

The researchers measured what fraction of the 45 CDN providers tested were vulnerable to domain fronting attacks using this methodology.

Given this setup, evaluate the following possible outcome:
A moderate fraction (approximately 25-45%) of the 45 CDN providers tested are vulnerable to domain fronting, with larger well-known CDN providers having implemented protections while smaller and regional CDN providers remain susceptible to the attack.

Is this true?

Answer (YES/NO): NO